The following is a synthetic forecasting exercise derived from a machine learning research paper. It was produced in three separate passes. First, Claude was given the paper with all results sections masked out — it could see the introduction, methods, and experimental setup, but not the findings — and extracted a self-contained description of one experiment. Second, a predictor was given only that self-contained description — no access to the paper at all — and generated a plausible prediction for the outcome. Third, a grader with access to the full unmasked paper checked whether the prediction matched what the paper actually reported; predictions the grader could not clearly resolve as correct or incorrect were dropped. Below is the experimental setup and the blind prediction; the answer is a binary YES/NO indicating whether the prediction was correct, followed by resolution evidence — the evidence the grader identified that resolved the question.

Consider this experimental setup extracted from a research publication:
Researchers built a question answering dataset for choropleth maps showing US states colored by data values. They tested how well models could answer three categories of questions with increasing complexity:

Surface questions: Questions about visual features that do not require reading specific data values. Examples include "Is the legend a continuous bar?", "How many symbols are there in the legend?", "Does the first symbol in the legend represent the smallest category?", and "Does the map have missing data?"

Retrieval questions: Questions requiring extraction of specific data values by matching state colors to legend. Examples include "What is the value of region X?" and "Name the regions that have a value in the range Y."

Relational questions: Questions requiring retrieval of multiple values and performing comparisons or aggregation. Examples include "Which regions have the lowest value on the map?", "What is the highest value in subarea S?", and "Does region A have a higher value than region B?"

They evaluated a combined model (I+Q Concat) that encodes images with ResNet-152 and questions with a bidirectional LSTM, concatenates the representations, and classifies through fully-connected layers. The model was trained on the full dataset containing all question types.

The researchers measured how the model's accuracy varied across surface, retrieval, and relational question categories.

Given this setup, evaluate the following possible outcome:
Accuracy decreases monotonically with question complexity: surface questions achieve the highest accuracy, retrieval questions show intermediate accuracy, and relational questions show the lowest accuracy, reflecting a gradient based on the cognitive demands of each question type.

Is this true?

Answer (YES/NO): NO